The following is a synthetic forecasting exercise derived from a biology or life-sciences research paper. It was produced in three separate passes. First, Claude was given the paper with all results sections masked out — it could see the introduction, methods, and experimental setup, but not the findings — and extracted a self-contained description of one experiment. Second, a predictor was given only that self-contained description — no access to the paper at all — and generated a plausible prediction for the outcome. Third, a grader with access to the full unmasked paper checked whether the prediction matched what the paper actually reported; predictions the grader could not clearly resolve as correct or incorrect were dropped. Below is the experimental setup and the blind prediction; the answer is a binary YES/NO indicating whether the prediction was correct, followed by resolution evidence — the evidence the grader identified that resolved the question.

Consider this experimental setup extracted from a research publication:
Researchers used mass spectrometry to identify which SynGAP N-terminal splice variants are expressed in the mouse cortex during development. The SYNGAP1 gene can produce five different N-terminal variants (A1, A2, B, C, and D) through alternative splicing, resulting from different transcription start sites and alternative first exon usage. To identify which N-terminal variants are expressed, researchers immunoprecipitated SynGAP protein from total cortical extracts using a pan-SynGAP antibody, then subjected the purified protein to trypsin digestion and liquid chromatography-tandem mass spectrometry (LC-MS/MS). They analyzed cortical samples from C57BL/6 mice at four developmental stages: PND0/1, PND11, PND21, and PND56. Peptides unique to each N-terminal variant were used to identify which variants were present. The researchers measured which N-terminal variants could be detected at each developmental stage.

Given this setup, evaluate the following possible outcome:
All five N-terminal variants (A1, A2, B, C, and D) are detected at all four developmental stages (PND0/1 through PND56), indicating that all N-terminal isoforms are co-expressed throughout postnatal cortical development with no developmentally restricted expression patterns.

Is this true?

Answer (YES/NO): NO